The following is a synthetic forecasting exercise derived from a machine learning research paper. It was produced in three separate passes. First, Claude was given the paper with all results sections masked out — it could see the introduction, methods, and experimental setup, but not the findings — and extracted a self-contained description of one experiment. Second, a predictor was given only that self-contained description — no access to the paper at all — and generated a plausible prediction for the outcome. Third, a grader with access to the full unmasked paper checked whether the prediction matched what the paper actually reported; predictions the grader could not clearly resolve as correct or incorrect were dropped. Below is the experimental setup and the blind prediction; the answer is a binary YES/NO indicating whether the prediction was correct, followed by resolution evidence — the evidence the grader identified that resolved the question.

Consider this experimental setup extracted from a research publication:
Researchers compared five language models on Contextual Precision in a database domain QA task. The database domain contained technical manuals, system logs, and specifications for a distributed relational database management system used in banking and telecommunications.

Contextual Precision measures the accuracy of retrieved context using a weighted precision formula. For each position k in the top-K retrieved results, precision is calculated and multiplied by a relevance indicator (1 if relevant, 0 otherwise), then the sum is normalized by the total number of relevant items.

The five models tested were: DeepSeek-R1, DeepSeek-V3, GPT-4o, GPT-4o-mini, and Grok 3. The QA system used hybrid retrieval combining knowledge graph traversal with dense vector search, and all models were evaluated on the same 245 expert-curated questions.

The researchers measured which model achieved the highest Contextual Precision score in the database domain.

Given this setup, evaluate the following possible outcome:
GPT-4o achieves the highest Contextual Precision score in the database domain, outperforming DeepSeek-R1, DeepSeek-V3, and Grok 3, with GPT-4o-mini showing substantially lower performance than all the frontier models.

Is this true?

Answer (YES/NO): NO